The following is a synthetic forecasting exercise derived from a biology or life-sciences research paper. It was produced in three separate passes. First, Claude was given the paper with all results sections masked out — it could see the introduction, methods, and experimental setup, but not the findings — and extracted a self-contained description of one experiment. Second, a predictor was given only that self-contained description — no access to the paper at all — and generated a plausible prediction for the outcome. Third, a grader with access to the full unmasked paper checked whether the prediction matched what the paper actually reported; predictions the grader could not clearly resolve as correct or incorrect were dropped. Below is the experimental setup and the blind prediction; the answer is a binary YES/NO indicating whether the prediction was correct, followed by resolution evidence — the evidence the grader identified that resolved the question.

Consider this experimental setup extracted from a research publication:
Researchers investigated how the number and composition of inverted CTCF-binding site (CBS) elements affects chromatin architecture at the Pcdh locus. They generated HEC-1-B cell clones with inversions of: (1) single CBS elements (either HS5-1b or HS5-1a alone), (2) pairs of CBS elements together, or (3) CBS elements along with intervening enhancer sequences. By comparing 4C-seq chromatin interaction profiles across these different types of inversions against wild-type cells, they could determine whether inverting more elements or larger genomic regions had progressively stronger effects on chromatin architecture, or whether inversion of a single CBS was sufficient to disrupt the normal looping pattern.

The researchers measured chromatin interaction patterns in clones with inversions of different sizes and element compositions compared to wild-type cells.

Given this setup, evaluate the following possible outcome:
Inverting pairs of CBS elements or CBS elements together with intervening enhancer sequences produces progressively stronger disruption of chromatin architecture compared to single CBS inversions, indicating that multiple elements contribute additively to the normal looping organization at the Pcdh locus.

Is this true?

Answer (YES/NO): NO